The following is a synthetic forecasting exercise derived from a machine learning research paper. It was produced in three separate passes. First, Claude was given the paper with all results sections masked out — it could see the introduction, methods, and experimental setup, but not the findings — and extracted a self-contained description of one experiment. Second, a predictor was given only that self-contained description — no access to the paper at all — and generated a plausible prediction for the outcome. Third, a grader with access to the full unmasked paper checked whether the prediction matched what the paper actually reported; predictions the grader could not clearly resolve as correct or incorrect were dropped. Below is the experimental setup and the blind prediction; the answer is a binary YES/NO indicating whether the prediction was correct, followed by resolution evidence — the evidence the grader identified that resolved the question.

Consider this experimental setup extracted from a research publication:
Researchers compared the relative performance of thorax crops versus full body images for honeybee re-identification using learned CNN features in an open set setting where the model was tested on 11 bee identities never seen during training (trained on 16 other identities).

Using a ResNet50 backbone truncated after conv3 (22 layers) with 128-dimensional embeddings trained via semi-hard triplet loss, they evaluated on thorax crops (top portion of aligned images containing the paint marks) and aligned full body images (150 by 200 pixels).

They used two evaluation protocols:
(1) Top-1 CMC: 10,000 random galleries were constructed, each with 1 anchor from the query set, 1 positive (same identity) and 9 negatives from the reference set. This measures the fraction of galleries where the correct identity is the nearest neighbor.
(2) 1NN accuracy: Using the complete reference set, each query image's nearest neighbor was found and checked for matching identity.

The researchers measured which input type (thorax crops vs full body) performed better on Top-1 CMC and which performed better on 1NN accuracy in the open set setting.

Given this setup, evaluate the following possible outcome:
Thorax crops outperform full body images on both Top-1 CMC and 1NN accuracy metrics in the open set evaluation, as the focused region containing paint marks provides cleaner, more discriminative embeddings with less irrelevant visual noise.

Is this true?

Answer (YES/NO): NO